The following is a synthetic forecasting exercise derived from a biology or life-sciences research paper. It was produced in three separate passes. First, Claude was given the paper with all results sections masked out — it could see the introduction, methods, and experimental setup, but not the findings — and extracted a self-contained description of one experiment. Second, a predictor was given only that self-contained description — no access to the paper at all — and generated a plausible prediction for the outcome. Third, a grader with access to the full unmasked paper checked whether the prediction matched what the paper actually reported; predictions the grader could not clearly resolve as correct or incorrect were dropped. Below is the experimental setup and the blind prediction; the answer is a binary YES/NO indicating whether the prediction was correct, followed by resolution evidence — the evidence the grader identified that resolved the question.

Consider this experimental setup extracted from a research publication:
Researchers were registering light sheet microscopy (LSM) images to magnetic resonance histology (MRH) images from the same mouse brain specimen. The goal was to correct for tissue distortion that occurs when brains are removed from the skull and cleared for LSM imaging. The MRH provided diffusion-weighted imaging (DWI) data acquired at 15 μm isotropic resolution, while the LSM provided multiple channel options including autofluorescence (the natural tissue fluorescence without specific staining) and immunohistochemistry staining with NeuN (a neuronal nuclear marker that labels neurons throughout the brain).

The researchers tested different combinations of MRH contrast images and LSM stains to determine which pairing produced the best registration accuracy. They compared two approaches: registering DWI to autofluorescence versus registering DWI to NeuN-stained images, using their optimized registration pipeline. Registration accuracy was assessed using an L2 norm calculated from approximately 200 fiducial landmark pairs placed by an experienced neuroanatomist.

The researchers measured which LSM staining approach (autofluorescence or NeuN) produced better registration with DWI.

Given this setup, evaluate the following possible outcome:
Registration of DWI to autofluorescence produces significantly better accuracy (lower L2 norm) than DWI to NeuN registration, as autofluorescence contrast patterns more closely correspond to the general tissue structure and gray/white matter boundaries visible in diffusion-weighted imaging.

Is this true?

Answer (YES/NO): NO